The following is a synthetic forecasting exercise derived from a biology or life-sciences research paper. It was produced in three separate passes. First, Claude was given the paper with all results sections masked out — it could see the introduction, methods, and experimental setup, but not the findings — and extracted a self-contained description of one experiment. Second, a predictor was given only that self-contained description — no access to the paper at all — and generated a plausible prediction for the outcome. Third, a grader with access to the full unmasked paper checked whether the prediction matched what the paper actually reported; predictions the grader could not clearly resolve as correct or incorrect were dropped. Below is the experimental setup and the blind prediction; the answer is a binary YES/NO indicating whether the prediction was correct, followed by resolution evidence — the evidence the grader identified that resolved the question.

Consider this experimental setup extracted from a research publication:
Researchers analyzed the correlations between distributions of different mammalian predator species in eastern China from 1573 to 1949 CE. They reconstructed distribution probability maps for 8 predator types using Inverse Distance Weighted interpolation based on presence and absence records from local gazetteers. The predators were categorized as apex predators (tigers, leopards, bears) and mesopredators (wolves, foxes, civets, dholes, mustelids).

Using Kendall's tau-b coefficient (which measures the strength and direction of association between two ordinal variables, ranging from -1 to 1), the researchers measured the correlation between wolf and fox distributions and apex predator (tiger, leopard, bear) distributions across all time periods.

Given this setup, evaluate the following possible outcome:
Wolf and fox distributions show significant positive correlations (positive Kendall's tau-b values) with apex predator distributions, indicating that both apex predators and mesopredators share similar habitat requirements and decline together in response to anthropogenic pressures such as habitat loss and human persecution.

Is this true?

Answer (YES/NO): NO